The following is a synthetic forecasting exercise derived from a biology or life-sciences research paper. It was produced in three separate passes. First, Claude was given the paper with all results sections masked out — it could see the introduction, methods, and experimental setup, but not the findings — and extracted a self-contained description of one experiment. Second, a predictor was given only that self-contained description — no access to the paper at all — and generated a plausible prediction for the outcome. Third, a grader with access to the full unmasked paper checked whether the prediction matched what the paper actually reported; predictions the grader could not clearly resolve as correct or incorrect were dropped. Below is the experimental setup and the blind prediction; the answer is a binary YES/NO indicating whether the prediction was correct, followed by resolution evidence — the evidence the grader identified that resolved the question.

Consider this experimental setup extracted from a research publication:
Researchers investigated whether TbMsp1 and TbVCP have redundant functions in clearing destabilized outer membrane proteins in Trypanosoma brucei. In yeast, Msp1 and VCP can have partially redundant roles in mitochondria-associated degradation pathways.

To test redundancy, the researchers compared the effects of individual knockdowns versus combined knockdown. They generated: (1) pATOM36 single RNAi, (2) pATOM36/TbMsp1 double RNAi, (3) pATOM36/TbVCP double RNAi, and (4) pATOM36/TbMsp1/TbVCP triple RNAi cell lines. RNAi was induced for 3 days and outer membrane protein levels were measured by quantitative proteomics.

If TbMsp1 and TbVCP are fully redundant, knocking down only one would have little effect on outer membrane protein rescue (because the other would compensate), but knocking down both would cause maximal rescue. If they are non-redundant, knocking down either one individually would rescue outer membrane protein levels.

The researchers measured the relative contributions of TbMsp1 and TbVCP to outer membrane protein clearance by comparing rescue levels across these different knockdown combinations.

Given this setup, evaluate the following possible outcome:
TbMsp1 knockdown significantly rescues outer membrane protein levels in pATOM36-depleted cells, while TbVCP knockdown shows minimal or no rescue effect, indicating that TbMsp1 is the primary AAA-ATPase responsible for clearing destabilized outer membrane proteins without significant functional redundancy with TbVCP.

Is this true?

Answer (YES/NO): NO